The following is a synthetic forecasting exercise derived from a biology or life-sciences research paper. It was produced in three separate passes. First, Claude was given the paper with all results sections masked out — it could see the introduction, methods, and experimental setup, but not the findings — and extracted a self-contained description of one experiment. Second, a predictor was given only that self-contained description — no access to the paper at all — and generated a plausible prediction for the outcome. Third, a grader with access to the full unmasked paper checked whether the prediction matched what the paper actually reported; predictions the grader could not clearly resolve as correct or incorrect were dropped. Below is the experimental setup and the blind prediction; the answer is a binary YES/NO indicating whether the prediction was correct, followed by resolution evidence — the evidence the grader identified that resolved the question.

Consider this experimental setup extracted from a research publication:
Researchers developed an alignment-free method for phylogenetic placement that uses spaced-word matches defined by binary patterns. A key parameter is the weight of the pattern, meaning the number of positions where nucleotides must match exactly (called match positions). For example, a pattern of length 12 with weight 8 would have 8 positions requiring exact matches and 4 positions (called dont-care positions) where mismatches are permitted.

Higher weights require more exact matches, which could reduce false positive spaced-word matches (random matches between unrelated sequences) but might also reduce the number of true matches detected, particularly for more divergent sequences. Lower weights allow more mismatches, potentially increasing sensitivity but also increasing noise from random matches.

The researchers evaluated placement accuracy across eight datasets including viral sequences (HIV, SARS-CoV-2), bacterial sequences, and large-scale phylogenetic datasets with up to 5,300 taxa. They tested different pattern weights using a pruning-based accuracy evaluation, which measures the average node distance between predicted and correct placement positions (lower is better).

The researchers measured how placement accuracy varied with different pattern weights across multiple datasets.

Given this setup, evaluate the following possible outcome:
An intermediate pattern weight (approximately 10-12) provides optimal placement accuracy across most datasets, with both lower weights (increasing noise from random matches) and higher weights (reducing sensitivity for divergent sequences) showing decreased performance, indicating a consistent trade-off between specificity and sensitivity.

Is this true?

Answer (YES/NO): NO